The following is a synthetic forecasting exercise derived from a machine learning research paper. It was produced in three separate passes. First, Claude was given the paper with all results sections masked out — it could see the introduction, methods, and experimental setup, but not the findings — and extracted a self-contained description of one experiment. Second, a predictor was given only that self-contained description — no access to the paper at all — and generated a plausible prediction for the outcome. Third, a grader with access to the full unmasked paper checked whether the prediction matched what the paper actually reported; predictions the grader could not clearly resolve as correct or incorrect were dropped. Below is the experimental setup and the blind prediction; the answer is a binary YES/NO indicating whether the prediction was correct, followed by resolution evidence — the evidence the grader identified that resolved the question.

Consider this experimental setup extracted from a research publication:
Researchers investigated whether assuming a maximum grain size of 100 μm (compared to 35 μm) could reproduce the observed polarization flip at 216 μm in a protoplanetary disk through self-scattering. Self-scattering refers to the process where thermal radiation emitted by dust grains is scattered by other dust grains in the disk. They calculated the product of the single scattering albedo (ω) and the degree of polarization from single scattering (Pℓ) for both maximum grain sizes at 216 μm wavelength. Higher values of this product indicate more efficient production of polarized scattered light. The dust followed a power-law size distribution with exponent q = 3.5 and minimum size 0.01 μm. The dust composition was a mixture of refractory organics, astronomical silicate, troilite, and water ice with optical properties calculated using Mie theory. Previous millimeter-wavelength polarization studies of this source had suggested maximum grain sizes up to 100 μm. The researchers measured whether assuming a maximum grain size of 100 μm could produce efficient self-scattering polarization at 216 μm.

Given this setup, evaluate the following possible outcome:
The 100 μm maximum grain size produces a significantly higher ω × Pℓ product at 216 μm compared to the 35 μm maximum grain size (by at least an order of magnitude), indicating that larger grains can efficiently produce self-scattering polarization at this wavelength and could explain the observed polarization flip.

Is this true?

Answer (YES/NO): NO